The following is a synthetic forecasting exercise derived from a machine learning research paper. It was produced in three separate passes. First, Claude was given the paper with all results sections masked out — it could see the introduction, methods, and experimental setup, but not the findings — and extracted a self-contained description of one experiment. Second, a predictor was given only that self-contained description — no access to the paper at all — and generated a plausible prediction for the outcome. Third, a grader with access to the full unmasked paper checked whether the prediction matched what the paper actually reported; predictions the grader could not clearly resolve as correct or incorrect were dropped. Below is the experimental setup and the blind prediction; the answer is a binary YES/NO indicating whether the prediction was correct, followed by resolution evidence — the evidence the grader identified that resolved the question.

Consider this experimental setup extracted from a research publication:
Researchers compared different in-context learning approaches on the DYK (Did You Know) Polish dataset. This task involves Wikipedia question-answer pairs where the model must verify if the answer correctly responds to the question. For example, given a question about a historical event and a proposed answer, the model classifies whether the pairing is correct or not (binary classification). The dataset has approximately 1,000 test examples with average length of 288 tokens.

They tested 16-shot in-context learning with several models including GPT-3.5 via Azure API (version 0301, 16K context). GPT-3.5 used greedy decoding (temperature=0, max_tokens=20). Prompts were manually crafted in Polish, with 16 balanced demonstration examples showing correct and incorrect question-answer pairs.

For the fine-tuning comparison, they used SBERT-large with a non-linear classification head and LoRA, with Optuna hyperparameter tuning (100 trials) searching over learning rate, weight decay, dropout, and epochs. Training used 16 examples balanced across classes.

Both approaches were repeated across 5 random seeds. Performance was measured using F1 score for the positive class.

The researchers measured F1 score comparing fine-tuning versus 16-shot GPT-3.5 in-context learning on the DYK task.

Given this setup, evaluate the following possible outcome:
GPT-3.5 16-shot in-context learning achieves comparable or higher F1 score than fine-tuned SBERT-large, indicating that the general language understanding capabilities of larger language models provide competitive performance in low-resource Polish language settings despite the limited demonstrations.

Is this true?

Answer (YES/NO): YES